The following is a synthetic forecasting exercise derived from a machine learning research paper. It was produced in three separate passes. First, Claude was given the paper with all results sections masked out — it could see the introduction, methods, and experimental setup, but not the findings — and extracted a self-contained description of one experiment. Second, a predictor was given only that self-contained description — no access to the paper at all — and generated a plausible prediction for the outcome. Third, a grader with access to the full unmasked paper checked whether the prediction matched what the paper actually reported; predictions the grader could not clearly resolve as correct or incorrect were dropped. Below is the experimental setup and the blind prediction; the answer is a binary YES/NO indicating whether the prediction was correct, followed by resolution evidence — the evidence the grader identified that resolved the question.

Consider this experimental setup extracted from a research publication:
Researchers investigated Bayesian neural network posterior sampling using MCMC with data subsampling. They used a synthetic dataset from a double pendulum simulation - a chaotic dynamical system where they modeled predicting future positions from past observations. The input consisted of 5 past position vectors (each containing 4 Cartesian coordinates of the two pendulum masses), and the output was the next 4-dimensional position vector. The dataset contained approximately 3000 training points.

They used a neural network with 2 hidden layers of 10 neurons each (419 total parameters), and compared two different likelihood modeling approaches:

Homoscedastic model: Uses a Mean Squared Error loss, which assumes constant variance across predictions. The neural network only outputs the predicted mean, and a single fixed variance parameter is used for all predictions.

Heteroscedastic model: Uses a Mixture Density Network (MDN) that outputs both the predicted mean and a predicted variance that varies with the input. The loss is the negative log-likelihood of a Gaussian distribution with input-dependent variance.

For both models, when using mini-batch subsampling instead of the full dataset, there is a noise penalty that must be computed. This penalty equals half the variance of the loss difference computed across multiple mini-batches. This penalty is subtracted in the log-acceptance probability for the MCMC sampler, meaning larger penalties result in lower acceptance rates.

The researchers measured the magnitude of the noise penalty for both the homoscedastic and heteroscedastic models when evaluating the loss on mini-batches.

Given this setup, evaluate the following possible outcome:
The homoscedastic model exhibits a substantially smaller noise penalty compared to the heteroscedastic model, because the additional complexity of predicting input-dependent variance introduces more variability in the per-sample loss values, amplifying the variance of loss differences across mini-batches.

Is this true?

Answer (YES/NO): YES